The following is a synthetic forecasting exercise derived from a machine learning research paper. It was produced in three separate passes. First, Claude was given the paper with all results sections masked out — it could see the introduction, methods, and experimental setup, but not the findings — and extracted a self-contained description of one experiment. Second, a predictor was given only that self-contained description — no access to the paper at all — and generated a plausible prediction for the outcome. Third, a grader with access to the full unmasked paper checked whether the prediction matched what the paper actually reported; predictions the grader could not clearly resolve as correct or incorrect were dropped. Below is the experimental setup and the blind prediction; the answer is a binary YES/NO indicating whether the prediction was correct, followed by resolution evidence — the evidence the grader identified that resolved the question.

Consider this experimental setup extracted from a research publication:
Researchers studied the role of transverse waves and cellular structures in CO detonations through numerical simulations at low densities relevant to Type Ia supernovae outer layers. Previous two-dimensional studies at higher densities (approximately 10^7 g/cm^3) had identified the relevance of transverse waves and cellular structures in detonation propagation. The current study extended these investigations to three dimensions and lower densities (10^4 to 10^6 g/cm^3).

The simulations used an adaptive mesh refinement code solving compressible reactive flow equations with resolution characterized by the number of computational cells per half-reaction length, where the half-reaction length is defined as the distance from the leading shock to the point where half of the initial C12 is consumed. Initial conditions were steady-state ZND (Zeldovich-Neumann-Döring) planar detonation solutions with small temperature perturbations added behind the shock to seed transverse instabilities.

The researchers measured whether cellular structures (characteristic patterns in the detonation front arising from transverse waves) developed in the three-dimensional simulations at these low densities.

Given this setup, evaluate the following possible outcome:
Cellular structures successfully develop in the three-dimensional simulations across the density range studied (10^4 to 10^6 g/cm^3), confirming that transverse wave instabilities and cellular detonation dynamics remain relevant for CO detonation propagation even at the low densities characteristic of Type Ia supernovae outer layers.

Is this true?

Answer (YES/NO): NO